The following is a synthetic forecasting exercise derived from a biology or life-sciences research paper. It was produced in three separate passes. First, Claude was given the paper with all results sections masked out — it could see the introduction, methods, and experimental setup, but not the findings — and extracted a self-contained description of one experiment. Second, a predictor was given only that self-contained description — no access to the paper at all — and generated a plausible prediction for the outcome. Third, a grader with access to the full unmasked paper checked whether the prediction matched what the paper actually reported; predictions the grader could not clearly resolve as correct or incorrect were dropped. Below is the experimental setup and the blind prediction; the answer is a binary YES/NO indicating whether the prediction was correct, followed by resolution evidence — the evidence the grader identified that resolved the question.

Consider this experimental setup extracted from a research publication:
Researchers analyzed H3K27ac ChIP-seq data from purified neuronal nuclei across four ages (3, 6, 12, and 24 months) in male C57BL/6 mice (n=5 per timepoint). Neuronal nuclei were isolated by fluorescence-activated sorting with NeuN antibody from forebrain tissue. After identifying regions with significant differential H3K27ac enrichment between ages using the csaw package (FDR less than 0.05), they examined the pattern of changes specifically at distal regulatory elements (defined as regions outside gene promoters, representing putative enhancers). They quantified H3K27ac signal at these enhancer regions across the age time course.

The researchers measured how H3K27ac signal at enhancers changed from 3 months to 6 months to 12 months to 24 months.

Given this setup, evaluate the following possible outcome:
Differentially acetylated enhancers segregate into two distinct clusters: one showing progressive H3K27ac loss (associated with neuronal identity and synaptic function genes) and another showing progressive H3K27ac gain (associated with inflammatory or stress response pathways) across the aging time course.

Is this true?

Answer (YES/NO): NO